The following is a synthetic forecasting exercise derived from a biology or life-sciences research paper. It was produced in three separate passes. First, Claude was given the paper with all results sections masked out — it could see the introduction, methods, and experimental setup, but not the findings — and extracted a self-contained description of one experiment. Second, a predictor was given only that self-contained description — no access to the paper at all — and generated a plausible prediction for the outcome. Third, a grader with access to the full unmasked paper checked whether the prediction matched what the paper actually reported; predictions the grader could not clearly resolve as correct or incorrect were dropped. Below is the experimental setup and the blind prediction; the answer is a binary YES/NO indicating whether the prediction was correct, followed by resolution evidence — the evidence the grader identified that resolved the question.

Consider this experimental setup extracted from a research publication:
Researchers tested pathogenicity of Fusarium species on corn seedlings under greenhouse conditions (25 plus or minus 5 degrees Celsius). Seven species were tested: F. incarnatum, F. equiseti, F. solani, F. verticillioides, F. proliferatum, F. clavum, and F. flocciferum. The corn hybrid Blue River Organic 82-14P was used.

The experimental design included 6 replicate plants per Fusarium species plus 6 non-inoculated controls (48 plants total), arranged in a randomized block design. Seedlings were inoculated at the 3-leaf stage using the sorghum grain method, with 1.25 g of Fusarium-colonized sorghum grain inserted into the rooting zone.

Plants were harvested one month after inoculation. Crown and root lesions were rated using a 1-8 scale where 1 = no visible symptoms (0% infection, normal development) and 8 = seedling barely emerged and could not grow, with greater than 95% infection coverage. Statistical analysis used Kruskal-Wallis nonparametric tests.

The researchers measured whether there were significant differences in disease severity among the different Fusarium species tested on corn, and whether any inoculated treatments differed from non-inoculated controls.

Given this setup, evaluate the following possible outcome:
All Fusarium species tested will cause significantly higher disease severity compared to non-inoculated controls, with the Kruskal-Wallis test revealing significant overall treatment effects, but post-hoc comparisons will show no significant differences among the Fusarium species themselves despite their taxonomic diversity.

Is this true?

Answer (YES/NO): NO